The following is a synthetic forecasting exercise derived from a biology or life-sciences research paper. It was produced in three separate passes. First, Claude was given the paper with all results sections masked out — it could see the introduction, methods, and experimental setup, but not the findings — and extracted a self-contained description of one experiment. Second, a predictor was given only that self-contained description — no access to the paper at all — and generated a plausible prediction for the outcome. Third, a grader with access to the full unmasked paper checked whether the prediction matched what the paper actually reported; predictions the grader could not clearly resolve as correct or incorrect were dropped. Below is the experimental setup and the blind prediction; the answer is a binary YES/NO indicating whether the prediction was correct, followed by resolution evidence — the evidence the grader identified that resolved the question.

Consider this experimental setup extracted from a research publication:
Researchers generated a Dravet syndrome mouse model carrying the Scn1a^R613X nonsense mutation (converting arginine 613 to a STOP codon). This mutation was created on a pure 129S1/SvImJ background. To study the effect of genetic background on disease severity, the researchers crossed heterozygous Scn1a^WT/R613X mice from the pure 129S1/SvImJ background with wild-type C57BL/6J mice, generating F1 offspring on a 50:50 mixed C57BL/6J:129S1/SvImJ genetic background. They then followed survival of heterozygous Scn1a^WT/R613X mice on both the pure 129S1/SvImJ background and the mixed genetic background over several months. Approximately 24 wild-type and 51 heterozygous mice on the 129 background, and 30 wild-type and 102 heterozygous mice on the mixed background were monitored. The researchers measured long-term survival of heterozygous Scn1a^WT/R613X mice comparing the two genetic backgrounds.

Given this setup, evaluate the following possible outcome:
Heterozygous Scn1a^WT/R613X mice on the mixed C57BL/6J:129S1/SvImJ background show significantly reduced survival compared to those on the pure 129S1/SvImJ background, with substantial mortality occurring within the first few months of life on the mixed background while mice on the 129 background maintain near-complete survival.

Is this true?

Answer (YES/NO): YES